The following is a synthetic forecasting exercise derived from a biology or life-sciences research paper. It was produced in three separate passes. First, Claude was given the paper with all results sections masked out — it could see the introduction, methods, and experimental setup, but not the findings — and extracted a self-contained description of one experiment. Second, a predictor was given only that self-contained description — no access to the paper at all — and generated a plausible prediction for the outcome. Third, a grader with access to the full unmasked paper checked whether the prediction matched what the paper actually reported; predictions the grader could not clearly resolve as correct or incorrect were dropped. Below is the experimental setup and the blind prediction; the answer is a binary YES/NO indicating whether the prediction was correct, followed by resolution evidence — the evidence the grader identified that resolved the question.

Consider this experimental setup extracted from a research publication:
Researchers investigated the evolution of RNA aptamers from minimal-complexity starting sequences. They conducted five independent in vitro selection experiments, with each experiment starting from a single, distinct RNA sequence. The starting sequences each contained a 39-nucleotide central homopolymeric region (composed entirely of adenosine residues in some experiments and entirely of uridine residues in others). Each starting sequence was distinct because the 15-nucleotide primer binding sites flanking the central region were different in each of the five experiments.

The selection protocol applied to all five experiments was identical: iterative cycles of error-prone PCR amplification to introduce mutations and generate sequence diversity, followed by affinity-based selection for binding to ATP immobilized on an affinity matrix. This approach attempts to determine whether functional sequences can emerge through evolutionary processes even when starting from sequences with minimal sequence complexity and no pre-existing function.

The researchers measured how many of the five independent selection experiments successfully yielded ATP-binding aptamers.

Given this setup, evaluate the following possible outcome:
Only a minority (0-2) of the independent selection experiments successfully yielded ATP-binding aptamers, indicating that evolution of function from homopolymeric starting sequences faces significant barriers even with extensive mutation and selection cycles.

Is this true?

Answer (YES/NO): YES